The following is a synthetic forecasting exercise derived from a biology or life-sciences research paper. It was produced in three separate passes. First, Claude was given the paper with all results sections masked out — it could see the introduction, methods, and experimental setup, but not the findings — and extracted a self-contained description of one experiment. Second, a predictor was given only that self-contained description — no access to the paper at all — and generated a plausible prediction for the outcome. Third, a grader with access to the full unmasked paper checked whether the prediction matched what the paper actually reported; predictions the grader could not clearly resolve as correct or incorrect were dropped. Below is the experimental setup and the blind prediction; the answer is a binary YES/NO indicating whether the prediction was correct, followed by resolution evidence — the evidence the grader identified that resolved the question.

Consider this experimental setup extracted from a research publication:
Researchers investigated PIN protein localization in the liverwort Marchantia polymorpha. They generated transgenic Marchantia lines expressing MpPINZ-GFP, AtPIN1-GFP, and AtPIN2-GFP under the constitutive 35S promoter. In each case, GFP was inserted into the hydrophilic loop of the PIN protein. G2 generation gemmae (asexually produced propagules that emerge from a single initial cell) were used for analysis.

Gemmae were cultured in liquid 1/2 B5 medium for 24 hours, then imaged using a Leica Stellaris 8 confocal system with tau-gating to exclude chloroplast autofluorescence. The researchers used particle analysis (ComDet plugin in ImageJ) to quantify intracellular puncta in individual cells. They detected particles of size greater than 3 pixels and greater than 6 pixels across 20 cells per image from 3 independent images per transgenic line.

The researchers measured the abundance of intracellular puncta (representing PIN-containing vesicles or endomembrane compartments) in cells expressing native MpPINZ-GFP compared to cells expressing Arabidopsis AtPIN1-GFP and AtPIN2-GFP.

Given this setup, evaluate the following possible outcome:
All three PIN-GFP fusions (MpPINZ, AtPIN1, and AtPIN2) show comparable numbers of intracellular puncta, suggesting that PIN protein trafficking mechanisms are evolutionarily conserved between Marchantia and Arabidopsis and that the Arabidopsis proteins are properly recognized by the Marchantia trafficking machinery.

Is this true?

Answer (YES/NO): NO